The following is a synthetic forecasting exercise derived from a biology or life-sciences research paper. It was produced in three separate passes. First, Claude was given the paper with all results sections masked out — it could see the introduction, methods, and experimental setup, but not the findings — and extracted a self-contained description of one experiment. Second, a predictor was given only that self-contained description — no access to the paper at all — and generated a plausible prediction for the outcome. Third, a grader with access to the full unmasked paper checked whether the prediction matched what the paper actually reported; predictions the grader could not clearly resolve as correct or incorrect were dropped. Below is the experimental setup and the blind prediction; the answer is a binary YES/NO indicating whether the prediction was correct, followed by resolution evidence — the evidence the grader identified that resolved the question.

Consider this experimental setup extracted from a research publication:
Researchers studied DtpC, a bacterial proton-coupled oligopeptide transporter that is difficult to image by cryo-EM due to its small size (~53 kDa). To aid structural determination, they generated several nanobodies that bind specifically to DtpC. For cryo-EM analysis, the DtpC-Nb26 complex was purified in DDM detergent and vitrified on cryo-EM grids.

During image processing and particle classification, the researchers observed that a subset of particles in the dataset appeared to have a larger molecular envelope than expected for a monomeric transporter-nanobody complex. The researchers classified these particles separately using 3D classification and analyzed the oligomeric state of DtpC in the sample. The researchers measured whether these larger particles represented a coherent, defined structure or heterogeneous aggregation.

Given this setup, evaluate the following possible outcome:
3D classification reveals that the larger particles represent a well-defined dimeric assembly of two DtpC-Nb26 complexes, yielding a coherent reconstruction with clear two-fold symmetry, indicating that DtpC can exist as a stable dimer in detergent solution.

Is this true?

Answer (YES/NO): NO